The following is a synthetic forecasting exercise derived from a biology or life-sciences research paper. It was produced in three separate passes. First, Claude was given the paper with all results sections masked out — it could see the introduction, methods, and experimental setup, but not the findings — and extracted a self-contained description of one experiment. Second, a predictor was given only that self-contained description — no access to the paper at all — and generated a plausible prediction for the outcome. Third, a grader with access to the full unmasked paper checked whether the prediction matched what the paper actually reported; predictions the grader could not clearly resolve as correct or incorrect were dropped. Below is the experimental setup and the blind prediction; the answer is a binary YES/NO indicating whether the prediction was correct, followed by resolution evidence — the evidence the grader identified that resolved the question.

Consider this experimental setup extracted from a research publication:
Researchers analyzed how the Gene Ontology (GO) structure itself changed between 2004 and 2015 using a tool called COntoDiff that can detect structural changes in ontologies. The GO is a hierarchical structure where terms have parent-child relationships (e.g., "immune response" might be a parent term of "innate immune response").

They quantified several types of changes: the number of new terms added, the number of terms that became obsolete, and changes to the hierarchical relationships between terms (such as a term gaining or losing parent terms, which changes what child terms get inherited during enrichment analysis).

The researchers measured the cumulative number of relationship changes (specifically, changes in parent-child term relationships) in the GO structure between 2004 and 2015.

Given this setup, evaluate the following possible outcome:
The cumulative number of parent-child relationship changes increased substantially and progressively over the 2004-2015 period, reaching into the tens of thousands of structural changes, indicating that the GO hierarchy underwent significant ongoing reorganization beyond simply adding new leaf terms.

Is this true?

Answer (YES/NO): NO